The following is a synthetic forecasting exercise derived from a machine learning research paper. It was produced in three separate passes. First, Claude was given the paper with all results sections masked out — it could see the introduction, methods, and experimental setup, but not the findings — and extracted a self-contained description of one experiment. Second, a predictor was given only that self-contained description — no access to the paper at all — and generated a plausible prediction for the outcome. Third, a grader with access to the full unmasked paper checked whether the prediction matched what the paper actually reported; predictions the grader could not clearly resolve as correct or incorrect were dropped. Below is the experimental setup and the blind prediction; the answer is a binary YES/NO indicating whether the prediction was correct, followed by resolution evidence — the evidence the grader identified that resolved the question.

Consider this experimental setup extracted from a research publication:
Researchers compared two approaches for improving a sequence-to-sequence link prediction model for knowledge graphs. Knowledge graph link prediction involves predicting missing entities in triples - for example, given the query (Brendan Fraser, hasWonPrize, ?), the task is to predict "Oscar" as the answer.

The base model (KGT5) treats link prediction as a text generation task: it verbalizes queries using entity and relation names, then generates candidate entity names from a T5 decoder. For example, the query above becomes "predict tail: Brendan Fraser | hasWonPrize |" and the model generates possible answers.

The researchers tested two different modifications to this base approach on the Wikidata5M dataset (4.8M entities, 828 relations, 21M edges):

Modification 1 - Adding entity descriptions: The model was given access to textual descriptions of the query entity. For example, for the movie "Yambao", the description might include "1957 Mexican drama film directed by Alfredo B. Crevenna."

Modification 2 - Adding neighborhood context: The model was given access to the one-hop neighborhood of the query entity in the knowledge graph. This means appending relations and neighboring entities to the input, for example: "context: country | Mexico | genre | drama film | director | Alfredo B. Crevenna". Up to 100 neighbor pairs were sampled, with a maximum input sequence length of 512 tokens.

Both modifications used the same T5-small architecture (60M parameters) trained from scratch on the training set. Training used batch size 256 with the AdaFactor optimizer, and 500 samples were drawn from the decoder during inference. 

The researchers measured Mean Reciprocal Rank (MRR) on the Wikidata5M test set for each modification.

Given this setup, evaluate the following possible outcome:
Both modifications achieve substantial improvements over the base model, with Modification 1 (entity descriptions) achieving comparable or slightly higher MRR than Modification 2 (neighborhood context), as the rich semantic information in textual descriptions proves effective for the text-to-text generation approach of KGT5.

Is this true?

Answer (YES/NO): YES